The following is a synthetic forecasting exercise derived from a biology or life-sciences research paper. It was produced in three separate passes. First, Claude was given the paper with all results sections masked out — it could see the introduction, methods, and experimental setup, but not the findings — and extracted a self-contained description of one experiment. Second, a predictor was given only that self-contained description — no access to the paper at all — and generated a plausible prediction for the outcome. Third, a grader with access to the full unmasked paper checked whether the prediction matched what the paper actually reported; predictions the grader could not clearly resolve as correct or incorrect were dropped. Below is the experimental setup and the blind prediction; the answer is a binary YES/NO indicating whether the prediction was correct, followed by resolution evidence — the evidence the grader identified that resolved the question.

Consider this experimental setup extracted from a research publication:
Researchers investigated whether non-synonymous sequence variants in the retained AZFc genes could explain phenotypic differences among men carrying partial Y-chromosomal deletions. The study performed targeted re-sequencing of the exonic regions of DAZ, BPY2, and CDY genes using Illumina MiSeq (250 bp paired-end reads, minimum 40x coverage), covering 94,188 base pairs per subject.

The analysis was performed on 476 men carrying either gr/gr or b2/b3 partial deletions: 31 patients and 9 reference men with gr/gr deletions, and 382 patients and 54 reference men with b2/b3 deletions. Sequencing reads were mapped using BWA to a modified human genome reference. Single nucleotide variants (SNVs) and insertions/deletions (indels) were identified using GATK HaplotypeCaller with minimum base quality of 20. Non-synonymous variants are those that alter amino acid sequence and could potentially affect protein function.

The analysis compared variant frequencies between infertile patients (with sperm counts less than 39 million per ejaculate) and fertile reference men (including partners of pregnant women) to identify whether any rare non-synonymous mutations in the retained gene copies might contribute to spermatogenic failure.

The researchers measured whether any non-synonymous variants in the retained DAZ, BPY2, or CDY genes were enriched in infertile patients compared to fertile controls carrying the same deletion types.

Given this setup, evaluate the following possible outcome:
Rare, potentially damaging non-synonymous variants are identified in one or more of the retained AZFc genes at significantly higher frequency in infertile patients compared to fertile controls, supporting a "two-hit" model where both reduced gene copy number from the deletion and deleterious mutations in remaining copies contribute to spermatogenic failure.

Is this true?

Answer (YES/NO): NO